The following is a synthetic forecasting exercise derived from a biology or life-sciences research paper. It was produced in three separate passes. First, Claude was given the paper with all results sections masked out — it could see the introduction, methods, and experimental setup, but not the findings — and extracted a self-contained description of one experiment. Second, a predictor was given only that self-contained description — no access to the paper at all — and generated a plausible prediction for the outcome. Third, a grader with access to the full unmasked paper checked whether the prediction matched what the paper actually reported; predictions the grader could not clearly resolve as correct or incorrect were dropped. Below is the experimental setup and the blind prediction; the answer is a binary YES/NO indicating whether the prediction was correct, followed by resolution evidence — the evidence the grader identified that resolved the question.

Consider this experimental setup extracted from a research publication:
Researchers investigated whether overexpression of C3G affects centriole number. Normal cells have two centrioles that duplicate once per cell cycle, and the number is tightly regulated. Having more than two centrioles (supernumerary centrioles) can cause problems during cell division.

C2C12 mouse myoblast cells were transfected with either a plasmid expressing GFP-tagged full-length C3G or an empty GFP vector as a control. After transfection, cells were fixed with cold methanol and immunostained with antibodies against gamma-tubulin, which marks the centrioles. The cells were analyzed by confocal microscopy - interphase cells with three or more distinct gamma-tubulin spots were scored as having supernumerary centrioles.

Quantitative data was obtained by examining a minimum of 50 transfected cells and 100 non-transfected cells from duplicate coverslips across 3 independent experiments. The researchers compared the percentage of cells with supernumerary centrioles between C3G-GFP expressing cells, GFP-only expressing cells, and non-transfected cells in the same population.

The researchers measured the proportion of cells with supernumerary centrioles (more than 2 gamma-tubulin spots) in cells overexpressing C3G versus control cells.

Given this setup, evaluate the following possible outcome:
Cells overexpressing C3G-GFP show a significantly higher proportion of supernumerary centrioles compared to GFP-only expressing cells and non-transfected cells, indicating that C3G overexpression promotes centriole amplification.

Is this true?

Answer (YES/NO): NO